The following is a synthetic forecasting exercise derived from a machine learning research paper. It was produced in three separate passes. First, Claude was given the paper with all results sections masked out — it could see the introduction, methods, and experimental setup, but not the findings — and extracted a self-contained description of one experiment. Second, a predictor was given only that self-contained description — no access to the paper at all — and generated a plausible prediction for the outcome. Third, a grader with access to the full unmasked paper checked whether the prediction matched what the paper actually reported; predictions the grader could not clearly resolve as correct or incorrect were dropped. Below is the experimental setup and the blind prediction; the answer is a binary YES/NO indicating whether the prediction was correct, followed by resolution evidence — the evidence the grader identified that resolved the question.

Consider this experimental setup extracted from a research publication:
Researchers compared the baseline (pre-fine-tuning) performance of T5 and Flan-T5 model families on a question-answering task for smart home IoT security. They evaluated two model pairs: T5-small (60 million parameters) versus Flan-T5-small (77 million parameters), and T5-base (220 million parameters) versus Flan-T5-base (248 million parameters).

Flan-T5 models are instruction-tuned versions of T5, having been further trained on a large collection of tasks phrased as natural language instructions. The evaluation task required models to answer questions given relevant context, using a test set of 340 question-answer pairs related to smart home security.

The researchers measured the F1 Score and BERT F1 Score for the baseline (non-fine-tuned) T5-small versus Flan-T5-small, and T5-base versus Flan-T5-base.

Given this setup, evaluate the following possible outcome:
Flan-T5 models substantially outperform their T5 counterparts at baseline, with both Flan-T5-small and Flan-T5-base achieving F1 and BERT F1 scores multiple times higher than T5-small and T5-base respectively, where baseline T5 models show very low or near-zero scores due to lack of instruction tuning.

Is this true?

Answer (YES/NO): NO